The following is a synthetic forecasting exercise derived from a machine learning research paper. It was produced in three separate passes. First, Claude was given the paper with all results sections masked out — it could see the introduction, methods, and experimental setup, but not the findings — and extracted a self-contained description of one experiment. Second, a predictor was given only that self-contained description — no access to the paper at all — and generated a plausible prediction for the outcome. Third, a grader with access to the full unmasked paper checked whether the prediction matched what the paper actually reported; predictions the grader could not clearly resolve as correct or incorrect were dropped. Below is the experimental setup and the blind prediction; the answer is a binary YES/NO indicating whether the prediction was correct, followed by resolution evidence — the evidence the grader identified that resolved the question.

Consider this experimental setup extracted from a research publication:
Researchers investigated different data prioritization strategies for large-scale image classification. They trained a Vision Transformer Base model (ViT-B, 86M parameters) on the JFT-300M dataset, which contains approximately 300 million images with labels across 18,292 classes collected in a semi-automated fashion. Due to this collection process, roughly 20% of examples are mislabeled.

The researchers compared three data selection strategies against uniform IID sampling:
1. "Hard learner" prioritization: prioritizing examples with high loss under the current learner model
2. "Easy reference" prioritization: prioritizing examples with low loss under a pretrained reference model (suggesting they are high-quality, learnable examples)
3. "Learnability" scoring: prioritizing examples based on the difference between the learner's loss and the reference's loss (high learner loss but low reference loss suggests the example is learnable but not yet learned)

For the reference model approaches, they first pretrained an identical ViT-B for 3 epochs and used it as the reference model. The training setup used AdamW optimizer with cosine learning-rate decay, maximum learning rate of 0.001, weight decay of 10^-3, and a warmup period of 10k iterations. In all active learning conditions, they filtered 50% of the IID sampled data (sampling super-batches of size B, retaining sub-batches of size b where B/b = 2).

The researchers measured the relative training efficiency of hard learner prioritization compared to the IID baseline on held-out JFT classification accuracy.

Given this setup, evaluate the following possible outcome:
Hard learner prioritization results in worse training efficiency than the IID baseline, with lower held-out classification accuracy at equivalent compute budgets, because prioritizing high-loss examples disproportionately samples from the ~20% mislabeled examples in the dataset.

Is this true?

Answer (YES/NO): NO